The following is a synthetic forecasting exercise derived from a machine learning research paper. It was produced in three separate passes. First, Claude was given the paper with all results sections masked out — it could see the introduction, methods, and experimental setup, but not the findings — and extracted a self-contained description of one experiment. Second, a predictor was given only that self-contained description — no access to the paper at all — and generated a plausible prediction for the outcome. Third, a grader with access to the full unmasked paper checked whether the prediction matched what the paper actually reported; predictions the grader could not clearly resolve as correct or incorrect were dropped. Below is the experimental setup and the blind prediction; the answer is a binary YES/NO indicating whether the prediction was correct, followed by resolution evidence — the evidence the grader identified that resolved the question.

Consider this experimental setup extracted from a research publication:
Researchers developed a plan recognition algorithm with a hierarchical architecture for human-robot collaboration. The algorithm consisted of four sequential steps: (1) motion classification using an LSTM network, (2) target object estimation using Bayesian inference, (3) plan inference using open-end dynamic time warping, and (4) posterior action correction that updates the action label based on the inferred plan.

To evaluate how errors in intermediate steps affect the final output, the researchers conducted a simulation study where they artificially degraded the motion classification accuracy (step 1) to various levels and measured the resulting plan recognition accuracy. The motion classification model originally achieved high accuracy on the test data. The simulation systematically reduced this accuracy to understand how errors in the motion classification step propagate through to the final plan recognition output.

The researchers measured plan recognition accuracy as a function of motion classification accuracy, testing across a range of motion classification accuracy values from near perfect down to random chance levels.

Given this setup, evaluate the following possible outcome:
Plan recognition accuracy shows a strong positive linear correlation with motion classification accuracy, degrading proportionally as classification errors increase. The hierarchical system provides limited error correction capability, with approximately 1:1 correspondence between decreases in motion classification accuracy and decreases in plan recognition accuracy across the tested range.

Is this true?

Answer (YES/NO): NO